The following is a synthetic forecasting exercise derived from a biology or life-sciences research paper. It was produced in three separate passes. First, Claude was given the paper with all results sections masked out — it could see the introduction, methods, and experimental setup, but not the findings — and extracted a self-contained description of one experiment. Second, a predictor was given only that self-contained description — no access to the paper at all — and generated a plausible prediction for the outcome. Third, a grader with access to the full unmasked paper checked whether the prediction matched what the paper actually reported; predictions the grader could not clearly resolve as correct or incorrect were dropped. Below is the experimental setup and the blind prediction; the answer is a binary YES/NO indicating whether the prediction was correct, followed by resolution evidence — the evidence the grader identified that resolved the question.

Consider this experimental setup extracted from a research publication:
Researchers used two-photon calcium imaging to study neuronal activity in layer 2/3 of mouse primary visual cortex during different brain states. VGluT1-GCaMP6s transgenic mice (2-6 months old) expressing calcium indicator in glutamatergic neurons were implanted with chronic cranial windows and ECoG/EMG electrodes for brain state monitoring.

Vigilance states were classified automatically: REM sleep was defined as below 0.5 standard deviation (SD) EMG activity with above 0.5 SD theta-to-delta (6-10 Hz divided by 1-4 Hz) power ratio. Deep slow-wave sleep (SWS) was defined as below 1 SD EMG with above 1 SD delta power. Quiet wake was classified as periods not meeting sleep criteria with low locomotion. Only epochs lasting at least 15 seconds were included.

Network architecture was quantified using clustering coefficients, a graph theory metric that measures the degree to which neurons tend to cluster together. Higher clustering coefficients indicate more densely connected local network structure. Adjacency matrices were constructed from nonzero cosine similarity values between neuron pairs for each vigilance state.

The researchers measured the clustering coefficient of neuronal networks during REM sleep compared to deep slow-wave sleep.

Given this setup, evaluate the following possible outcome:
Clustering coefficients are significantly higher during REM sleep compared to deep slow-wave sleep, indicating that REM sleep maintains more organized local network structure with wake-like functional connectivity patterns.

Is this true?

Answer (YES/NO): NO